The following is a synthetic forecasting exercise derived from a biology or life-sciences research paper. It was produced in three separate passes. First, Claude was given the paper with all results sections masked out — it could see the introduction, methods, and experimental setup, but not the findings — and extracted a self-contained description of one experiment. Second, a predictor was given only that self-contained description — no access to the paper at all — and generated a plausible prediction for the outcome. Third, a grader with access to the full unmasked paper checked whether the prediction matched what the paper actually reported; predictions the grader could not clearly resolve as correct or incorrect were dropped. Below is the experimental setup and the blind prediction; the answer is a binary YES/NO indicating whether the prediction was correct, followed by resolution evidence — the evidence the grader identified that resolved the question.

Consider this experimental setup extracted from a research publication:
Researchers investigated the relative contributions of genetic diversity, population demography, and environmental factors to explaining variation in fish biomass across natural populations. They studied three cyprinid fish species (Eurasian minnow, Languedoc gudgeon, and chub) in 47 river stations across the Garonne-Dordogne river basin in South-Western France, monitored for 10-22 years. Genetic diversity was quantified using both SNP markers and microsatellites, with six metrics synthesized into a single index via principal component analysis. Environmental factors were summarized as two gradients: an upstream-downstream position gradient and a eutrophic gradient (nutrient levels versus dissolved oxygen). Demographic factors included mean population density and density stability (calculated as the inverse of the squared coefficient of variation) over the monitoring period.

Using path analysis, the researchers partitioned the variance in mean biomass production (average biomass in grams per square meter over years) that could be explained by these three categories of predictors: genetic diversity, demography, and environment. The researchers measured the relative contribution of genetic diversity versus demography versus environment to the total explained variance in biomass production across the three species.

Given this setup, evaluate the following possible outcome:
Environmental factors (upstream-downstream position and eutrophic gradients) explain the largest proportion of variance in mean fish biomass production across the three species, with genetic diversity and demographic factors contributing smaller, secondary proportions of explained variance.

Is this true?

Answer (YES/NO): NO